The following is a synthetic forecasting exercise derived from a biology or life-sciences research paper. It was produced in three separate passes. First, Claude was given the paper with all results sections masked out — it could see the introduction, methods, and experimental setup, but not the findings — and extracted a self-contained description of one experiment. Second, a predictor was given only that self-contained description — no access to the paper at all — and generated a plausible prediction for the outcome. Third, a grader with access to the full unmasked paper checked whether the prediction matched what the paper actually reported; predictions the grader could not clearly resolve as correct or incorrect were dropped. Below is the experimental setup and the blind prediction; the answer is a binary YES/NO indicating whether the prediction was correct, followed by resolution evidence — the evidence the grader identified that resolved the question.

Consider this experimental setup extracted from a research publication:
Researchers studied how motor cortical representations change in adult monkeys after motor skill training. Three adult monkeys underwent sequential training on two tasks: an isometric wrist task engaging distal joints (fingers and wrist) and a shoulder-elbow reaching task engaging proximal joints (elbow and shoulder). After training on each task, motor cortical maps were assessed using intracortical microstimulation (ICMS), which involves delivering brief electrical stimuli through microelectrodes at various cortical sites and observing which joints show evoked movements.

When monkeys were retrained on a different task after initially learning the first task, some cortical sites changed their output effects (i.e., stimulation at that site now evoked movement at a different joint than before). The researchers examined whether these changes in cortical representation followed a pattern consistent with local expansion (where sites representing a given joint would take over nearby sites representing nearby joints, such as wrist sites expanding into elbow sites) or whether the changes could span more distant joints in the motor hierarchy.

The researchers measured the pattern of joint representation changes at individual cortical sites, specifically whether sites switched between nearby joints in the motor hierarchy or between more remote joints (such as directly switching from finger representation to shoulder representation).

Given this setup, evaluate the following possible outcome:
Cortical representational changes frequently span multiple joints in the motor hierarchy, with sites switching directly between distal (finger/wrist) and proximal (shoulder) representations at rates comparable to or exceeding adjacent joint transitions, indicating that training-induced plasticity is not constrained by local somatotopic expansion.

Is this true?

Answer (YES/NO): YES